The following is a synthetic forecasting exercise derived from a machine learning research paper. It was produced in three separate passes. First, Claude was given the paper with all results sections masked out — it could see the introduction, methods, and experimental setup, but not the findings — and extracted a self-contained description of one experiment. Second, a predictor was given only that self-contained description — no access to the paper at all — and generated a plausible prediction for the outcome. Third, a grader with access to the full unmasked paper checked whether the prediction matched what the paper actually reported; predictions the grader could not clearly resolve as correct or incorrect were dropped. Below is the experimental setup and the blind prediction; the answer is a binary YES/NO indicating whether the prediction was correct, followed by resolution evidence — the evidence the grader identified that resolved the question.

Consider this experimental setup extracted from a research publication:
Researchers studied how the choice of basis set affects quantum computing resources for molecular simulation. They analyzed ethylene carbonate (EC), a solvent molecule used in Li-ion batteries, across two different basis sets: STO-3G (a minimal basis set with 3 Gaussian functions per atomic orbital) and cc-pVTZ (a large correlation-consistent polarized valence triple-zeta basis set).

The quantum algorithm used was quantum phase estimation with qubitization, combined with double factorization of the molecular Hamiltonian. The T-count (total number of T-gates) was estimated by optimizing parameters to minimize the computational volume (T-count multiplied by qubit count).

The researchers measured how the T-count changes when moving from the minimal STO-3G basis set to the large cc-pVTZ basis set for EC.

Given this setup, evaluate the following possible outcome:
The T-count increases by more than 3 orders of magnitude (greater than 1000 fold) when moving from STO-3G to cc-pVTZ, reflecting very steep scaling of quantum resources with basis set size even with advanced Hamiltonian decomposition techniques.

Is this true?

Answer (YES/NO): NO